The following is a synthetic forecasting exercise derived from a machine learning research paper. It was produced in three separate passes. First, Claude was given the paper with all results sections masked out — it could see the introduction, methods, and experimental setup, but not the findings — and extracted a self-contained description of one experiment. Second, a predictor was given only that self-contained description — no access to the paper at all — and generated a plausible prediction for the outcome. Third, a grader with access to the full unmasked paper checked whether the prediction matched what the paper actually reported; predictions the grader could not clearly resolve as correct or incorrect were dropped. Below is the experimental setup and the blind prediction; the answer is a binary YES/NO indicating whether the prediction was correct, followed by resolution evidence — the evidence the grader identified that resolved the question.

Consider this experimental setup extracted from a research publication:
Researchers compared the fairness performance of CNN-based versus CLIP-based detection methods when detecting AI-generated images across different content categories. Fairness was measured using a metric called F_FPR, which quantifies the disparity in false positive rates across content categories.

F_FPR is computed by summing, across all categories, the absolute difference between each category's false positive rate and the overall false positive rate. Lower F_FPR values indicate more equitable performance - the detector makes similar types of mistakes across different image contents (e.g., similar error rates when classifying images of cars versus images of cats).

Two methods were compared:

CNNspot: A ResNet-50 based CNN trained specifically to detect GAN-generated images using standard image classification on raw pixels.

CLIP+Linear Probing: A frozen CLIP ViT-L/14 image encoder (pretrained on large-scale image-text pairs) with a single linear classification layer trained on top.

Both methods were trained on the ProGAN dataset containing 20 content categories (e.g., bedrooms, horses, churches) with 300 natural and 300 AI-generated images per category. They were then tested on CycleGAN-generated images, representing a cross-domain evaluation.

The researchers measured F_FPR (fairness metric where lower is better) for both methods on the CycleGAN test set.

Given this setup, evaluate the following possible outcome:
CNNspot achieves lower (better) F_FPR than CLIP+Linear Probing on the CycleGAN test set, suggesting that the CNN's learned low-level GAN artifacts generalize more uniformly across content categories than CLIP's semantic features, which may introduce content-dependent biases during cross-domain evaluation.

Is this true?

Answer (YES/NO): NO